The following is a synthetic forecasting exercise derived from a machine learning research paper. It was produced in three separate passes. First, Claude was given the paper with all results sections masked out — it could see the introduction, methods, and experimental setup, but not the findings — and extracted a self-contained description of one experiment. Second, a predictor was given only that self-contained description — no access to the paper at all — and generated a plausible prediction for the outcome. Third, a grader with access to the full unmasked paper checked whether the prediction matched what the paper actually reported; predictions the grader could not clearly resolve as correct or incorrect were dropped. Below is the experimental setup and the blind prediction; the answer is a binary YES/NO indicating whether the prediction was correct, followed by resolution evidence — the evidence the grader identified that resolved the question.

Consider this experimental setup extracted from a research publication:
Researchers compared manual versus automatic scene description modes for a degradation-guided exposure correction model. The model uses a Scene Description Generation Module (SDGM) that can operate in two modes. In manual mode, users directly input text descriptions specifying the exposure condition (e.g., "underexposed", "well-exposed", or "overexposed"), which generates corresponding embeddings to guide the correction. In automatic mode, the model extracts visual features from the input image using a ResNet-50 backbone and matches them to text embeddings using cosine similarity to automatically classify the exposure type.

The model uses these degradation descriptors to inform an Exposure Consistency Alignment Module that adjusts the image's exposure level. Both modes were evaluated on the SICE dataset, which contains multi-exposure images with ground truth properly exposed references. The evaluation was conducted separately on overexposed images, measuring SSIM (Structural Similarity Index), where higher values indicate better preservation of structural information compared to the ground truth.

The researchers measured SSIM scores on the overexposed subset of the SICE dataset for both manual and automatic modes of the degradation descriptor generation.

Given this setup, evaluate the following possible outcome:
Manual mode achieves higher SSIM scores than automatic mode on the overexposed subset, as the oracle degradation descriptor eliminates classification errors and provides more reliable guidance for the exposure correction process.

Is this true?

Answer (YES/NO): YES